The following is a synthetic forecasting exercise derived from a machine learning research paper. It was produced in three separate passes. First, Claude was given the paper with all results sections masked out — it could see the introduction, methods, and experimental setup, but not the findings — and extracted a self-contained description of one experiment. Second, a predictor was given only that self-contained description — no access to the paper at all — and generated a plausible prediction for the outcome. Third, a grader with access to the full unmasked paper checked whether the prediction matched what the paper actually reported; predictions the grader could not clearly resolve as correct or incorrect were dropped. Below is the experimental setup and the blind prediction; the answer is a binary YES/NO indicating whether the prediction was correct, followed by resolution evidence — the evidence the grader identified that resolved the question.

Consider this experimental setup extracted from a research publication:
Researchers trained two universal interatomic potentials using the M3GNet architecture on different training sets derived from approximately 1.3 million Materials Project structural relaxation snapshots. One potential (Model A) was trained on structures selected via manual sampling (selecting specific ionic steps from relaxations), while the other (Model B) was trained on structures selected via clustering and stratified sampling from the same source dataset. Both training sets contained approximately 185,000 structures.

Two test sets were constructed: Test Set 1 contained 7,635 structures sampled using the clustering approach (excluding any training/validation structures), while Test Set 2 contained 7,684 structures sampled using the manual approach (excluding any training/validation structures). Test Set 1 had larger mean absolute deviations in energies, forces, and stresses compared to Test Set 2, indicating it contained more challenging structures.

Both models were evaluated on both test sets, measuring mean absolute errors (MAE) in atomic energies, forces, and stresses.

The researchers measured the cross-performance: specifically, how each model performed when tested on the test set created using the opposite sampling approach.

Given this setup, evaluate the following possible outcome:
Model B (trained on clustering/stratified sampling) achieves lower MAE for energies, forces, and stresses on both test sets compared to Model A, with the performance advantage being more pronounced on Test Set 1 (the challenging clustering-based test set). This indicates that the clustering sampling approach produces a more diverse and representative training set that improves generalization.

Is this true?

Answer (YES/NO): NO